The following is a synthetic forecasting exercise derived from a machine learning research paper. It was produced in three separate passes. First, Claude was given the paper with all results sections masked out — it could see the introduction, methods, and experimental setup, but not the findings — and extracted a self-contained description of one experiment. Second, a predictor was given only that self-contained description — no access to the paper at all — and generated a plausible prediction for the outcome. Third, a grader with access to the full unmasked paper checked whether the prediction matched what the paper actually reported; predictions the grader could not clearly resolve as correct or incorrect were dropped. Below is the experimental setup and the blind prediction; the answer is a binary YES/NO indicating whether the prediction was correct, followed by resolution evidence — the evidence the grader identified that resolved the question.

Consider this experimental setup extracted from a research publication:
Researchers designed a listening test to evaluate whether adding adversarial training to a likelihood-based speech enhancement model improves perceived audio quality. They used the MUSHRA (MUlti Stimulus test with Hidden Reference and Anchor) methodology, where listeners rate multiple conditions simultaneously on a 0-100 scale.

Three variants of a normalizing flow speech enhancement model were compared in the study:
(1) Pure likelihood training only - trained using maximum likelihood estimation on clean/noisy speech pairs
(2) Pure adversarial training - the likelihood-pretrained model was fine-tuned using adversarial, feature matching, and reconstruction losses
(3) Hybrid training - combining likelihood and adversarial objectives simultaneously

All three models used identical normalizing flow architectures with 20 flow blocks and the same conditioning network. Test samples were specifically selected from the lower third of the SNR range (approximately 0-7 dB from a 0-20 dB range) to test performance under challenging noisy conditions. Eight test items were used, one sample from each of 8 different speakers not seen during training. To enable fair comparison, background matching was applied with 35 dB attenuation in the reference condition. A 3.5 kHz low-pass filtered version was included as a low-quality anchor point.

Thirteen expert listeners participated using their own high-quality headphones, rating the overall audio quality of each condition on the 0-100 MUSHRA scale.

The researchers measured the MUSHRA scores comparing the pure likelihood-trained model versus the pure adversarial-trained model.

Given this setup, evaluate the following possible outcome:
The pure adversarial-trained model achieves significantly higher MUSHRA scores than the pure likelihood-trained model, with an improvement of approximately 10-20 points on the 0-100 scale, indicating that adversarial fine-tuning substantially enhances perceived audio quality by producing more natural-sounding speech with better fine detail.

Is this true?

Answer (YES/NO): YES